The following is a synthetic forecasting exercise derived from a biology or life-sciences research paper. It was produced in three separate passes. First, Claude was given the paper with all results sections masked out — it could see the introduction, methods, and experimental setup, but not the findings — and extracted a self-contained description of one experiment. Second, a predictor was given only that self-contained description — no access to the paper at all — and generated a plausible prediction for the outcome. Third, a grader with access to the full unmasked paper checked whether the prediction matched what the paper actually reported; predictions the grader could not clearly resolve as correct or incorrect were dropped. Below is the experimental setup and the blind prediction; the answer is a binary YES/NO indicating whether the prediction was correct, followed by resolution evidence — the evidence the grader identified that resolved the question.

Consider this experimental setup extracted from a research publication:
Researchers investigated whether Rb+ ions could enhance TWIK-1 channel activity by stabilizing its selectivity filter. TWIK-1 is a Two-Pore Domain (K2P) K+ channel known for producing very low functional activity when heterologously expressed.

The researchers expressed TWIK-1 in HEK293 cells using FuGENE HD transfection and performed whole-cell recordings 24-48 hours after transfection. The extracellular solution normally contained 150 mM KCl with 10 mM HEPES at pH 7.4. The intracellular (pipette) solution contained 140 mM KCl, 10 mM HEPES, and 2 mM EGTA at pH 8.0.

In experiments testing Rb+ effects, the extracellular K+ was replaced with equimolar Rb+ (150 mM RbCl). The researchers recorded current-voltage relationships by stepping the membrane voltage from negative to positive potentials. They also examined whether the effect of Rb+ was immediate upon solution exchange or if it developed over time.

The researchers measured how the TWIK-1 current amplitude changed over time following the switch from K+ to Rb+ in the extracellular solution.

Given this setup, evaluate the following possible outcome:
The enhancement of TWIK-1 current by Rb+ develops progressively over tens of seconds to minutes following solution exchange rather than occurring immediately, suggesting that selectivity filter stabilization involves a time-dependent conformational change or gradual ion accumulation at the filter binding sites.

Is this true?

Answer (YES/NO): NO